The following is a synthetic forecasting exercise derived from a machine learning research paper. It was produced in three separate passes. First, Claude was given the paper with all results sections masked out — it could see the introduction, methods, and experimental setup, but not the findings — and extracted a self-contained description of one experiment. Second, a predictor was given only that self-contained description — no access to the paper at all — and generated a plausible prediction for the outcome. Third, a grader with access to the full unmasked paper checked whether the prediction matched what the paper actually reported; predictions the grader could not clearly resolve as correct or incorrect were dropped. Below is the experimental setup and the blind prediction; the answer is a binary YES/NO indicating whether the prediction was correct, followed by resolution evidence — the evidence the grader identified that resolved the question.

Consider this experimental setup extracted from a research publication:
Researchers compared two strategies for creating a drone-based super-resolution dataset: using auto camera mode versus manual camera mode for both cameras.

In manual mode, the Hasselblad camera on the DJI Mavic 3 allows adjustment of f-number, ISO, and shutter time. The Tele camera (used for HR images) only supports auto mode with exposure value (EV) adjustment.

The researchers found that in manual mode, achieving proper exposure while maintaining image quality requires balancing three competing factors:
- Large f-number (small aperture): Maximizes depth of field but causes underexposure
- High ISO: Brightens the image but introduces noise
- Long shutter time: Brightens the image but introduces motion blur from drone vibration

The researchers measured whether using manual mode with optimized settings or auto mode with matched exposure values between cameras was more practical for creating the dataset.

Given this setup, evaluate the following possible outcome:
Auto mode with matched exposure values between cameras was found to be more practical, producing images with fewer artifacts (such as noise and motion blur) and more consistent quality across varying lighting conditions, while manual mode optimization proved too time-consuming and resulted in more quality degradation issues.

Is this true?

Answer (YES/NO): NO